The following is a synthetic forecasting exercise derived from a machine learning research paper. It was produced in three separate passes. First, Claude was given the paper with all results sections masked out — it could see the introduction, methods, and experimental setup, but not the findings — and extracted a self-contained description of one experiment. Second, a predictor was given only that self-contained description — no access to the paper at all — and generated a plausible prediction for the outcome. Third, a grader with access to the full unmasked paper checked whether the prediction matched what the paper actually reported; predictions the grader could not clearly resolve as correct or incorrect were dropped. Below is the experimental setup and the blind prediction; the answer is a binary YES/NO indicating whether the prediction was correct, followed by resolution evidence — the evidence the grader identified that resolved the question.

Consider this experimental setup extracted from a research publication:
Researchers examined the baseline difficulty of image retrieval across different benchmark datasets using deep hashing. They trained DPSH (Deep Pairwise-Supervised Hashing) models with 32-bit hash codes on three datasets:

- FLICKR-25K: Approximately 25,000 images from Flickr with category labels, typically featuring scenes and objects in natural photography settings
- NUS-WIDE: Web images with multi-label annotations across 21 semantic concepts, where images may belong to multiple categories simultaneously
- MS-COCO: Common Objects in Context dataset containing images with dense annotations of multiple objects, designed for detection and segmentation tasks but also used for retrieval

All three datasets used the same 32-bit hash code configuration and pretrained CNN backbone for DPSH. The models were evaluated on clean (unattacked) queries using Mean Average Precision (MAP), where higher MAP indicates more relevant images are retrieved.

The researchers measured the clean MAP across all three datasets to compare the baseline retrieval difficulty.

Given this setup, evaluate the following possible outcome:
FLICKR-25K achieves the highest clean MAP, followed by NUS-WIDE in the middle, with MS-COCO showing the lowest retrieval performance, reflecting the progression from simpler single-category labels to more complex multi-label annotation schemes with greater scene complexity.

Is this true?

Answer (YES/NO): YES